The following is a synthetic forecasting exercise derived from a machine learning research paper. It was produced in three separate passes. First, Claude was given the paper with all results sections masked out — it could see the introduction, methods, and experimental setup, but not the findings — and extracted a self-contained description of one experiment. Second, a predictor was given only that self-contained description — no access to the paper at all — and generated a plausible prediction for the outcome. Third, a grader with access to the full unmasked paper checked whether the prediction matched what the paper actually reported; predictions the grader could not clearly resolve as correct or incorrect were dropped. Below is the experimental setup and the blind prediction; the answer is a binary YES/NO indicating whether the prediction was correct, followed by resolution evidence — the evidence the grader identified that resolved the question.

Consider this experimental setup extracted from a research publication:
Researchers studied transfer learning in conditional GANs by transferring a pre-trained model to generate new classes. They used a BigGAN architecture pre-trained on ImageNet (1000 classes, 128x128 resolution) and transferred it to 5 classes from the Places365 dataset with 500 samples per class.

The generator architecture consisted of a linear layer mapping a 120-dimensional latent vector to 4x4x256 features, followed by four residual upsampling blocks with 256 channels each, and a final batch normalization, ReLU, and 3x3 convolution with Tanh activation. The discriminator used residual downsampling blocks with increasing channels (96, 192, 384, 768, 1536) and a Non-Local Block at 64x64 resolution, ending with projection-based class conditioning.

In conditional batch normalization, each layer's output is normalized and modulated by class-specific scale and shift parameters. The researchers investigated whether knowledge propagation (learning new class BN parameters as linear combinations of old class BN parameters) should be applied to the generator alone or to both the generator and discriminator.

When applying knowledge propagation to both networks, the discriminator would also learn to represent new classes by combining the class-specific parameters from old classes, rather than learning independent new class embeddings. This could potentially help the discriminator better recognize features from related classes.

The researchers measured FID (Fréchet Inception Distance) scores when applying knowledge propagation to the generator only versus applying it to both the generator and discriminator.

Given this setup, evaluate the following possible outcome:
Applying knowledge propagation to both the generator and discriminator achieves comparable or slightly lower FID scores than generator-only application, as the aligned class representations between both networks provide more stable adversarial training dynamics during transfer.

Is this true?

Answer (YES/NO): NO